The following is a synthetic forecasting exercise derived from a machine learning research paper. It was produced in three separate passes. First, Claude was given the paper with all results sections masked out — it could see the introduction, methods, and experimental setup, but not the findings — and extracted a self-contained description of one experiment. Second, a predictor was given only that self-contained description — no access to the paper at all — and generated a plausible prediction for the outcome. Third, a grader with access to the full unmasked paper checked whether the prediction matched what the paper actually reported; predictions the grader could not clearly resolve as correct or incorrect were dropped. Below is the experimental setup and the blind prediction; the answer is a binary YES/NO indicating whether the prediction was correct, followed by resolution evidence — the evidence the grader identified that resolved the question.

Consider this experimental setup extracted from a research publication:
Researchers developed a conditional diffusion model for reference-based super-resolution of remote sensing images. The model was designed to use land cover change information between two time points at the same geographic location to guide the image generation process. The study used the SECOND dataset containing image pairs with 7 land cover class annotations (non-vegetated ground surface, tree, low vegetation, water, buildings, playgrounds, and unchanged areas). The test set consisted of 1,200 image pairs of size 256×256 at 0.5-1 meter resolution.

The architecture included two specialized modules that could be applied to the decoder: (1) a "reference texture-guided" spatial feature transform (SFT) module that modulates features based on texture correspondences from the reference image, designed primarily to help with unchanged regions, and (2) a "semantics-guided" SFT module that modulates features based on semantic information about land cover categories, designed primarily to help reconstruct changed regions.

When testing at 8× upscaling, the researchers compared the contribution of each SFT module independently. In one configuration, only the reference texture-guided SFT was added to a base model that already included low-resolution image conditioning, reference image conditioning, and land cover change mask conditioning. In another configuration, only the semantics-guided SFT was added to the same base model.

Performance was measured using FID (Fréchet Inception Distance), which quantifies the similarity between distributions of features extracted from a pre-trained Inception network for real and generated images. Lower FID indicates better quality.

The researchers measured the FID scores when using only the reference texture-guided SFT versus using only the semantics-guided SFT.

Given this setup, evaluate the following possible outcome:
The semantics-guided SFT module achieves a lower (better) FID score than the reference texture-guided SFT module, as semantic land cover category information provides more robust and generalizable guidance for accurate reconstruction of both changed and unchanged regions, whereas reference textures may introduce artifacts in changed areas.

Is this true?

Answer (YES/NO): YES